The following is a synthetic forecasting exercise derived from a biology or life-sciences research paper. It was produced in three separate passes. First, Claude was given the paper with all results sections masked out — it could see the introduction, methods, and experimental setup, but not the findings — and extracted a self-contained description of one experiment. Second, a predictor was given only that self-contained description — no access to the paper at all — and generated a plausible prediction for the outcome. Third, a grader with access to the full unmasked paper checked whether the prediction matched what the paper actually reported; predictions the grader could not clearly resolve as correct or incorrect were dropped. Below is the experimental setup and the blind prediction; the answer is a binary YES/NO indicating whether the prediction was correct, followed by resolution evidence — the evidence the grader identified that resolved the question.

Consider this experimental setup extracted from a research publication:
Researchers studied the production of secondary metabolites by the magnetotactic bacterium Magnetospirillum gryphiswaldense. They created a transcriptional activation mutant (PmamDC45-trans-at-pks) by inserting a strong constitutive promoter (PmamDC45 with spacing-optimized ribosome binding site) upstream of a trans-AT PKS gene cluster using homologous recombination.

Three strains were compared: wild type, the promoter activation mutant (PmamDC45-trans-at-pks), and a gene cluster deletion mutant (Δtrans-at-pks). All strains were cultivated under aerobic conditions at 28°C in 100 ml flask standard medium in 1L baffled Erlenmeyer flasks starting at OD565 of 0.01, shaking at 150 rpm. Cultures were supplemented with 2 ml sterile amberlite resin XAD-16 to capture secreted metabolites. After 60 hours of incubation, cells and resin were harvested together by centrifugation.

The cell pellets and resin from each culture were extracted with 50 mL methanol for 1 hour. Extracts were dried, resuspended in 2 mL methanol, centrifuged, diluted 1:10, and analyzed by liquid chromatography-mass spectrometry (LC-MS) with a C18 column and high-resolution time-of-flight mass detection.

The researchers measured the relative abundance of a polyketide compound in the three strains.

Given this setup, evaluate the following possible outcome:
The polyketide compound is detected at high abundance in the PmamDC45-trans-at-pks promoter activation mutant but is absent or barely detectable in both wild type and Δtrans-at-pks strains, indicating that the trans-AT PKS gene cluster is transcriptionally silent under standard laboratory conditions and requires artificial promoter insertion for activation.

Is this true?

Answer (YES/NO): NO